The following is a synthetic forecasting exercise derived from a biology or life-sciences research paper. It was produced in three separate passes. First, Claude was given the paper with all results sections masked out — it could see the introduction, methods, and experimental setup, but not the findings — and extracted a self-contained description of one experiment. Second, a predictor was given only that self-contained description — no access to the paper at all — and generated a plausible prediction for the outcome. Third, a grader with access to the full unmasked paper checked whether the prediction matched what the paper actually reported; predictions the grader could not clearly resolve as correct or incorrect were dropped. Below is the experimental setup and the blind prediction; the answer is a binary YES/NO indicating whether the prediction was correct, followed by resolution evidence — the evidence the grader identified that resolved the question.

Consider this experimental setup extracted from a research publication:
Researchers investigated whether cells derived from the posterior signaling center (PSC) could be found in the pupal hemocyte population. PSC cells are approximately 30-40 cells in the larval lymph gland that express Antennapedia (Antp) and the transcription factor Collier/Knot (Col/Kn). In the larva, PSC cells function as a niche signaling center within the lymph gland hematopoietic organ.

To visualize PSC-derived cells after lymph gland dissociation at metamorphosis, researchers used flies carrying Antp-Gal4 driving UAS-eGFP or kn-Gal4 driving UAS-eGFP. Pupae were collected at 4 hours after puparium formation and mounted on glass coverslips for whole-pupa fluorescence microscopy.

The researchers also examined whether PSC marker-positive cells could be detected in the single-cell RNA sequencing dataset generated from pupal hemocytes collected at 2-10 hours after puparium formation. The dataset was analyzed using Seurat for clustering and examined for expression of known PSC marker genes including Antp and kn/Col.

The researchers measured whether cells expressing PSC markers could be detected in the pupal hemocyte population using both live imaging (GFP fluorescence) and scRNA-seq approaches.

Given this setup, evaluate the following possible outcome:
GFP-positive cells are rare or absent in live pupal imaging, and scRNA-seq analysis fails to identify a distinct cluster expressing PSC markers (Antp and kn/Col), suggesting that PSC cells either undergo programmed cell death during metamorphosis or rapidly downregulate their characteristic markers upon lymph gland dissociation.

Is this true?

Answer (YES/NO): NO